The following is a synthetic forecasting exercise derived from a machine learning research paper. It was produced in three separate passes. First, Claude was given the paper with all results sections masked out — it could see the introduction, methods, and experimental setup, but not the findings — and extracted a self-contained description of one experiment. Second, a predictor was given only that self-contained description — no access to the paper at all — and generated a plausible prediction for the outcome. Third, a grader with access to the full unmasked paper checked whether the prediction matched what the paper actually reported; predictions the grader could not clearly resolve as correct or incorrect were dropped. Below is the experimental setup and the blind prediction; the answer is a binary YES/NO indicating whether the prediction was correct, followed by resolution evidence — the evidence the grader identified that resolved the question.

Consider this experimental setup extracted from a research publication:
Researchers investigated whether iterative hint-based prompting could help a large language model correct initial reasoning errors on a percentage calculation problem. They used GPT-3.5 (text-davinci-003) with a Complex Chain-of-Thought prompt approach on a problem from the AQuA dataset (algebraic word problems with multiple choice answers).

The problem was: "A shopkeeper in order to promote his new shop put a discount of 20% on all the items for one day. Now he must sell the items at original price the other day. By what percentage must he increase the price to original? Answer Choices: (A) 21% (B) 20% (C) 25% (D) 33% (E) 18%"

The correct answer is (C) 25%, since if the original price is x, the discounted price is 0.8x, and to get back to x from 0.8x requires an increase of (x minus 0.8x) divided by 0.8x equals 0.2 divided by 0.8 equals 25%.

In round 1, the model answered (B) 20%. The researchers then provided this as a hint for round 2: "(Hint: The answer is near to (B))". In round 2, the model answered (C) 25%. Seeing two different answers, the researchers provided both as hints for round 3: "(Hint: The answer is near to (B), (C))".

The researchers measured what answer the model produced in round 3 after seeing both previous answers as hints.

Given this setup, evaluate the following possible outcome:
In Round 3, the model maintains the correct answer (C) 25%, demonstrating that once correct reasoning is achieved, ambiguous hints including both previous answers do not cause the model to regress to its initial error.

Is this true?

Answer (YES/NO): YES